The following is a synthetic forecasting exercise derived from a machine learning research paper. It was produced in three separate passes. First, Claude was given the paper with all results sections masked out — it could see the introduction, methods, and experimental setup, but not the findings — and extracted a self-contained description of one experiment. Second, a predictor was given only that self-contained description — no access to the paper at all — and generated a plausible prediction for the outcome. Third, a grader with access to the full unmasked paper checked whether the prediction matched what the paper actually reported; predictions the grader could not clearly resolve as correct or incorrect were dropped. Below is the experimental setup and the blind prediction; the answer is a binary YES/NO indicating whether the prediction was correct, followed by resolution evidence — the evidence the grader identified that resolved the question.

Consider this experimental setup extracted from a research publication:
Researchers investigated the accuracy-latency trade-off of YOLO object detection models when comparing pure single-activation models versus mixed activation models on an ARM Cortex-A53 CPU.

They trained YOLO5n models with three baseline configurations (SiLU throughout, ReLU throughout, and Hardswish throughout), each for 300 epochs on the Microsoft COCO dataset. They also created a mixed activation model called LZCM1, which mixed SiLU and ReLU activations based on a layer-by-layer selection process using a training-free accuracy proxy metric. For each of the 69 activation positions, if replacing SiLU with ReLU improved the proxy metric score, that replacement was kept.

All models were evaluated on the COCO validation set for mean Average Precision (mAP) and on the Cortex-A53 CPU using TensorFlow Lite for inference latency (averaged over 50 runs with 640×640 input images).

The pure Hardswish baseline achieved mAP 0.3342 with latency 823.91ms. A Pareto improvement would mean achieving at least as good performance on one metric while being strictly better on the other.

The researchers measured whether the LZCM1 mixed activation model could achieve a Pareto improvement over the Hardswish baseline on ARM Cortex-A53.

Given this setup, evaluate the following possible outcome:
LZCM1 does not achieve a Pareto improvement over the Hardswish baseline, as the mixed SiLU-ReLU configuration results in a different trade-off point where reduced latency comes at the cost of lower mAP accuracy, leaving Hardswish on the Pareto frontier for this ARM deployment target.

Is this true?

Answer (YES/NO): NO